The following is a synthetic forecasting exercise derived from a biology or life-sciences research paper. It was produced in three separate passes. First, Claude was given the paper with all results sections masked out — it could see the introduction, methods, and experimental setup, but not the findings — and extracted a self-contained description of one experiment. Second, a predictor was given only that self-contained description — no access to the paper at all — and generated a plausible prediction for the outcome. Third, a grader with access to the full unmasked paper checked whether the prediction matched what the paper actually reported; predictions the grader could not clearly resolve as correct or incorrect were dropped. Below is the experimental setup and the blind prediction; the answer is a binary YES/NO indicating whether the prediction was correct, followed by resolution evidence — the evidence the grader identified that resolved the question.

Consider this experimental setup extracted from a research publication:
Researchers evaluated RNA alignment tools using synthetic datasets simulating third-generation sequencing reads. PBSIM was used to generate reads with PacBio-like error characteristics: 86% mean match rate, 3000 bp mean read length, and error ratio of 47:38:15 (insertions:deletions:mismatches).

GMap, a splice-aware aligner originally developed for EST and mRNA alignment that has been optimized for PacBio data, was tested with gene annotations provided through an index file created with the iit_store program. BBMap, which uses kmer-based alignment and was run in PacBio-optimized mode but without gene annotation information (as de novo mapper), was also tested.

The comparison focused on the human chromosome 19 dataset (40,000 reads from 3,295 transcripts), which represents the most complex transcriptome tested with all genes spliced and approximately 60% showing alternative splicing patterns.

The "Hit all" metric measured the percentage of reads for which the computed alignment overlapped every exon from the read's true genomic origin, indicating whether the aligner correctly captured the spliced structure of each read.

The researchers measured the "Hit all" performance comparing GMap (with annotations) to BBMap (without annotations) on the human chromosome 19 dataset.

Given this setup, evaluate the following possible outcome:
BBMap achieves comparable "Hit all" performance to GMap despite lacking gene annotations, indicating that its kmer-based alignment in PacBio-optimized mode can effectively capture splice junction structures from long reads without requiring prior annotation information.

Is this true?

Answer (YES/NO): NO